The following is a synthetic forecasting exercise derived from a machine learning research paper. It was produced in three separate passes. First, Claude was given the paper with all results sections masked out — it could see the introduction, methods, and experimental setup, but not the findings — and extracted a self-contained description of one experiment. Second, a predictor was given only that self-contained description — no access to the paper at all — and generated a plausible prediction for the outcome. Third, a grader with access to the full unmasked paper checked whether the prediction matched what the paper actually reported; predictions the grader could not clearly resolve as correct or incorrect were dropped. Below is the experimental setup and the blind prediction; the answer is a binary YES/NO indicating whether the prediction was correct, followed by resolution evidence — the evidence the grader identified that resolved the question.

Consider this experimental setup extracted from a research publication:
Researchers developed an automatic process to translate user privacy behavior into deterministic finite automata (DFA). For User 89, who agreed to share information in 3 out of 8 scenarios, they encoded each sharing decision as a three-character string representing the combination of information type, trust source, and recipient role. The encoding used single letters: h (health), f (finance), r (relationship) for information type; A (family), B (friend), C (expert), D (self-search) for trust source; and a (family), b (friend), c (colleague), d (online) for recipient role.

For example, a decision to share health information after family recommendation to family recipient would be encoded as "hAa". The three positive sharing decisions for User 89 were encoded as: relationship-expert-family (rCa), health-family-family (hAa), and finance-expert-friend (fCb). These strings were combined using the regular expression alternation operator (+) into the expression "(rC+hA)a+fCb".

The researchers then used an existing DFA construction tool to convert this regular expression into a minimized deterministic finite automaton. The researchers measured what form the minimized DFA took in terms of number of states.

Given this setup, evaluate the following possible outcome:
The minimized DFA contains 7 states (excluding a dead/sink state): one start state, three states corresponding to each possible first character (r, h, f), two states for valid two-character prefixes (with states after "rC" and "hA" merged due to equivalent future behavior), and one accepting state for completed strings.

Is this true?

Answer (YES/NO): YES